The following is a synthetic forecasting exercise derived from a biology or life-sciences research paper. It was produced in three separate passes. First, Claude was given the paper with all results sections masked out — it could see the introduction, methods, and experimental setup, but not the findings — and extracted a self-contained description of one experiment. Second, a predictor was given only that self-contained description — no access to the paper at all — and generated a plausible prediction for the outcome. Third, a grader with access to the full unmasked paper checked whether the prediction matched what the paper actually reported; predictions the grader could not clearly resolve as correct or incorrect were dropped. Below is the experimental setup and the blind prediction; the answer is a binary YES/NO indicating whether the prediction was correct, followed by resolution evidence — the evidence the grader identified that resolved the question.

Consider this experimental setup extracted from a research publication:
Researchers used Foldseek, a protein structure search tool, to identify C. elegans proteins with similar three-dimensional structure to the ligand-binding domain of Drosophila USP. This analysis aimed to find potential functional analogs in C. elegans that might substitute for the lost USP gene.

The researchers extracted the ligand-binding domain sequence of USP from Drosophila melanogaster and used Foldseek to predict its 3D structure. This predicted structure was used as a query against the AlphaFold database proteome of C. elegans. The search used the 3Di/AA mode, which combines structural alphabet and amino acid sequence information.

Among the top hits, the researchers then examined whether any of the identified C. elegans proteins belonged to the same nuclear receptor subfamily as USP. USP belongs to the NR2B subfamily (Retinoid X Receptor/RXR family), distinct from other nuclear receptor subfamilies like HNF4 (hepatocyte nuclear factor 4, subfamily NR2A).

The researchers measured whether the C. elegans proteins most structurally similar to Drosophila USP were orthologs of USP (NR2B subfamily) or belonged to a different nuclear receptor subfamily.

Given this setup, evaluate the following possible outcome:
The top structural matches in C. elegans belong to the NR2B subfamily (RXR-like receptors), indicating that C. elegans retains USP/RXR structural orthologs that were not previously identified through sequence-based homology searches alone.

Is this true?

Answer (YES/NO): NO